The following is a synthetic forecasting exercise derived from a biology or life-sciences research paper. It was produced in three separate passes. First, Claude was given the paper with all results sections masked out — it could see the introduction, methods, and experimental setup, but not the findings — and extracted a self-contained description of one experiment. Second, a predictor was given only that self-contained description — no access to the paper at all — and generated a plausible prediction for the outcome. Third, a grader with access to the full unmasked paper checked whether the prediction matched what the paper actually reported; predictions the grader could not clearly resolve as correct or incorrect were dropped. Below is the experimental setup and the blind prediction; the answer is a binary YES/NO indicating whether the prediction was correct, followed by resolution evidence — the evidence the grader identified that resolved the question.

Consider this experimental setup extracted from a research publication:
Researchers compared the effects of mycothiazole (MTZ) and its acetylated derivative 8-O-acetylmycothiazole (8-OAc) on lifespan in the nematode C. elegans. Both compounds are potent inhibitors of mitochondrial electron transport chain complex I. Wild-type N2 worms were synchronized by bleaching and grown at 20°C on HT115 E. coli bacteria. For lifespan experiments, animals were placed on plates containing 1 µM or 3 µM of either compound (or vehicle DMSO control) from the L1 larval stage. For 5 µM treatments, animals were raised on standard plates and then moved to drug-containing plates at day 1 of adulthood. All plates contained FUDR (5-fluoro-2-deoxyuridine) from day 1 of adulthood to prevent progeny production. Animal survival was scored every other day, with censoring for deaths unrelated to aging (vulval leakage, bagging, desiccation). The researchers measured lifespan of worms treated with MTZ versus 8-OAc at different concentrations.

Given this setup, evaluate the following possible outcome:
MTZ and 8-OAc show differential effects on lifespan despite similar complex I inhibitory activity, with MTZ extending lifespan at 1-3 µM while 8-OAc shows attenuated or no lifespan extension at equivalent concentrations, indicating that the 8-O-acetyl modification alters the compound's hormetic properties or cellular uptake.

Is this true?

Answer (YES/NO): NO